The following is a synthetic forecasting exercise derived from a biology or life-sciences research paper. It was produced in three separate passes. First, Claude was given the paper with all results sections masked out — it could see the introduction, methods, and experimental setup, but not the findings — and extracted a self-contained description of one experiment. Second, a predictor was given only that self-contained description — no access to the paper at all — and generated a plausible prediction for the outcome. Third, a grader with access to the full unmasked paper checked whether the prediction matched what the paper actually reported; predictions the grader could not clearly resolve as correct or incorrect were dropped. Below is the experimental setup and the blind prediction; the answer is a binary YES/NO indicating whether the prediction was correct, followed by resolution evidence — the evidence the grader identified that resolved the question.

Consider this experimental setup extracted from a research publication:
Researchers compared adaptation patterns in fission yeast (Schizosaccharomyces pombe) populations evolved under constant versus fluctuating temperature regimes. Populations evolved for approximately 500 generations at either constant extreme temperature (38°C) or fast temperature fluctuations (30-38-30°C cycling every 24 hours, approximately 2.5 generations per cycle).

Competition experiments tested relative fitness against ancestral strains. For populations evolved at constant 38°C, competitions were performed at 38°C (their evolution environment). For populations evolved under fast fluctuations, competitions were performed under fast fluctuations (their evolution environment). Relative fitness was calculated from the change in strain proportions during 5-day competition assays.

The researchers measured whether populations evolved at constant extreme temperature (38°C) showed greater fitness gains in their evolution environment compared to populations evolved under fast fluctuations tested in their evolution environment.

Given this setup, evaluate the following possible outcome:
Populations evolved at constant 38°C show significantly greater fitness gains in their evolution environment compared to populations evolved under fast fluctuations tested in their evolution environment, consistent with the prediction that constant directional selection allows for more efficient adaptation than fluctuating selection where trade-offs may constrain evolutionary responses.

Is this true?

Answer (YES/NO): YES